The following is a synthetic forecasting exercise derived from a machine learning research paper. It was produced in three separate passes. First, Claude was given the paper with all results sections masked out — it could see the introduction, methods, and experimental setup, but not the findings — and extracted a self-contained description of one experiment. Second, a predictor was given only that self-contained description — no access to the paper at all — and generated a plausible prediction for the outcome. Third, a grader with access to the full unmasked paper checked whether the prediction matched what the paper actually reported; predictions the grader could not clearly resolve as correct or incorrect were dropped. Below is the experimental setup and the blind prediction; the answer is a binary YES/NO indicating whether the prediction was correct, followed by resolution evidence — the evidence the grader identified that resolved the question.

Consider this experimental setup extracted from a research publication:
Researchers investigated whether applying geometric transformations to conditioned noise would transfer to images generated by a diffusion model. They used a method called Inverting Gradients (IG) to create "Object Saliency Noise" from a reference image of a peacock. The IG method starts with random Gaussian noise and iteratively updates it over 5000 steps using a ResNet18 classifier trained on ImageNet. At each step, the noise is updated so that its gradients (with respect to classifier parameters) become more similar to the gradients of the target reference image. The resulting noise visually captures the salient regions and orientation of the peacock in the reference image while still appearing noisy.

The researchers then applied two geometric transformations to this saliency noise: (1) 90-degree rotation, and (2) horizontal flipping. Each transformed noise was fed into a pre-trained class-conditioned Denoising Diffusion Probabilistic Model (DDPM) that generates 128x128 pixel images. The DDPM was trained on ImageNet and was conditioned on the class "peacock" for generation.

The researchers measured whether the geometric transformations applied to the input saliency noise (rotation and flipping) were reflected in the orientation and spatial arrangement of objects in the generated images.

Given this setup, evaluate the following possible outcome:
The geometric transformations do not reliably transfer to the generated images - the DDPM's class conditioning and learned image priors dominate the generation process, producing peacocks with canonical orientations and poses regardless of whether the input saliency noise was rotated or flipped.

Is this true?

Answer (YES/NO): NO